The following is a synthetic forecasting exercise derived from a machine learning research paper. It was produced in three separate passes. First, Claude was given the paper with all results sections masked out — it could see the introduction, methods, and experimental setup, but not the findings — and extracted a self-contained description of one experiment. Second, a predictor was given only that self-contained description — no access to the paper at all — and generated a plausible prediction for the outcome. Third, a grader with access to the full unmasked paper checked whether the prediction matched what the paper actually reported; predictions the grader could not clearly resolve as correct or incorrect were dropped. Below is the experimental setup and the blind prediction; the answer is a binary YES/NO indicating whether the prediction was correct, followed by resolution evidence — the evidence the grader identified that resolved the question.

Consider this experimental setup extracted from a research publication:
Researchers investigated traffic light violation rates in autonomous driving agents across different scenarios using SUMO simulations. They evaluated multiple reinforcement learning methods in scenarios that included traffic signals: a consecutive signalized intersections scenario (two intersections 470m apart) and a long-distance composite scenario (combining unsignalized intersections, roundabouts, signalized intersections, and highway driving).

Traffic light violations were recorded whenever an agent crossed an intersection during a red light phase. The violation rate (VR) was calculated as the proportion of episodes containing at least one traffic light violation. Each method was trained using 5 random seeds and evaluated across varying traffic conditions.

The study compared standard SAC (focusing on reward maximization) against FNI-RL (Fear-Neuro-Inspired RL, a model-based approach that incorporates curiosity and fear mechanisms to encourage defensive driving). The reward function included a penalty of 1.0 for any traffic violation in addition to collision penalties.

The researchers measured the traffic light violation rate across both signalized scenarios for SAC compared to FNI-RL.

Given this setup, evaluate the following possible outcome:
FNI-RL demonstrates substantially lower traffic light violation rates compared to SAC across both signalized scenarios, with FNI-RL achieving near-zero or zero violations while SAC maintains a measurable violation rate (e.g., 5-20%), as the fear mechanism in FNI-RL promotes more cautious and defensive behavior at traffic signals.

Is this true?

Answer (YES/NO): NO